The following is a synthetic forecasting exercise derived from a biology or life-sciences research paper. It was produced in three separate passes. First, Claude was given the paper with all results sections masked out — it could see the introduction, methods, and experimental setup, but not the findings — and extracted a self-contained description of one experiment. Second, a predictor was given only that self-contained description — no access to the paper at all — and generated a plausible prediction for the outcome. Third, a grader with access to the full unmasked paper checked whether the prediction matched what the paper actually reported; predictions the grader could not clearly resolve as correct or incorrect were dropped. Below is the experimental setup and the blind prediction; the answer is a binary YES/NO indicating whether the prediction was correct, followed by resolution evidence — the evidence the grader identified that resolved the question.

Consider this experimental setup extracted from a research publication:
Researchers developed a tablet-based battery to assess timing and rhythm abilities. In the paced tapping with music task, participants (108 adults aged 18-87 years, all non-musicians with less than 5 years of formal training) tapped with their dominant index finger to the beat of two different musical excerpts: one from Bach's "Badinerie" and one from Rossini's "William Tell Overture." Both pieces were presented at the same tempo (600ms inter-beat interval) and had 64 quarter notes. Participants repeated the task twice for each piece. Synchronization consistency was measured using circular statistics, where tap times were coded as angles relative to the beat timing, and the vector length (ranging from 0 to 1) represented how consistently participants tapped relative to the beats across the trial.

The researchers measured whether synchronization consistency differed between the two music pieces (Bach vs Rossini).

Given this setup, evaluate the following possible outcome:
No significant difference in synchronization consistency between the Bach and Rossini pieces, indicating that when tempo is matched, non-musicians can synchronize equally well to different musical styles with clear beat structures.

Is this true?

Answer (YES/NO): NO